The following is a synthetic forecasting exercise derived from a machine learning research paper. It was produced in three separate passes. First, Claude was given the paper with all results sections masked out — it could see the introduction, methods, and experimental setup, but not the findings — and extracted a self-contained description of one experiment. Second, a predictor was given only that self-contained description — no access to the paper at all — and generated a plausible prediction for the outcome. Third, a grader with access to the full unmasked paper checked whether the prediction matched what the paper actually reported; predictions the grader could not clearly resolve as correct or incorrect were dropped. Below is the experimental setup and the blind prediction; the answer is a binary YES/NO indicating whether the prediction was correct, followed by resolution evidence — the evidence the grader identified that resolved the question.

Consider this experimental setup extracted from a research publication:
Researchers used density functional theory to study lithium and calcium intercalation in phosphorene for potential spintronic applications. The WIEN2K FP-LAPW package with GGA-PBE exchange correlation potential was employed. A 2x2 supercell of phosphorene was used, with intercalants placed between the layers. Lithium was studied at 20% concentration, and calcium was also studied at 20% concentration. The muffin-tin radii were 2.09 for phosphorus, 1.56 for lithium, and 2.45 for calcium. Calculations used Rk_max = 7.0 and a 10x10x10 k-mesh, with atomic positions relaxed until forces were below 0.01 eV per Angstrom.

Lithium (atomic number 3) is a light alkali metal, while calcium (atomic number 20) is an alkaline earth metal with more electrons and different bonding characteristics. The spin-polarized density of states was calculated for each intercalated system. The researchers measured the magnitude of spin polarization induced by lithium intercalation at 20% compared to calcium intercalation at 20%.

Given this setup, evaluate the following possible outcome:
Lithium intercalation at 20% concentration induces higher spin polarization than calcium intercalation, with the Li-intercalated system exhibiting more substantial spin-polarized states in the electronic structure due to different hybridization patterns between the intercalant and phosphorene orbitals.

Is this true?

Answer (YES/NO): NO